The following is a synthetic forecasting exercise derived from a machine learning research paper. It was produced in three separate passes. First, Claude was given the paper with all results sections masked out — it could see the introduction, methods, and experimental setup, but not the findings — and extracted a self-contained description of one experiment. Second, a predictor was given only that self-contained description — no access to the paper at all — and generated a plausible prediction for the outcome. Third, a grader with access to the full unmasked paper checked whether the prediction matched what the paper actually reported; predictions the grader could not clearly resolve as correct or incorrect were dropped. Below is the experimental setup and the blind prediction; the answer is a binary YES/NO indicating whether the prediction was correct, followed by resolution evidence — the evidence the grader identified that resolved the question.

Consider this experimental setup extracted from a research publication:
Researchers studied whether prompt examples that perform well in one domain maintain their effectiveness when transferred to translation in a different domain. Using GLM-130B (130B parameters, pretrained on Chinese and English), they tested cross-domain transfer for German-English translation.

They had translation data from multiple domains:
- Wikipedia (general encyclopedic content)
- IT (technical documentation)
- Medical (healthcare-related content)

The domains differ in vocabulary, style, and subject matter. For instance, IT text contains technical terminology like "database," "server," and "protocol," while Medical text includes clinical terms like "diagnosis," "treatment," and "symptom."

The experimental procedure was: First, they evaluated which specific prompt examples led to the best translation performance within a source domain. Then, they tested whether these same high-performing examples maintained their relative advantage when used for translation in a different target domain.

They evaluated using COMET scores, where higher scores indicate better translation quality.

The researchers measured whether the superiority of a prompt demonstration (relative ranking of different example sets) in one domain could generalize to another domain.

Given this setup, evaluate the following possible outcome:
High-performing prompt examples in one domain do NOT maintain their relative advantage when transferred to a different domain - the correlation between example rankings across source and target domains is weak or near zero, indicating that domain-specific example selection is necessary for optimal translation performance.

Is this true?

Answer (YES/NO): YES